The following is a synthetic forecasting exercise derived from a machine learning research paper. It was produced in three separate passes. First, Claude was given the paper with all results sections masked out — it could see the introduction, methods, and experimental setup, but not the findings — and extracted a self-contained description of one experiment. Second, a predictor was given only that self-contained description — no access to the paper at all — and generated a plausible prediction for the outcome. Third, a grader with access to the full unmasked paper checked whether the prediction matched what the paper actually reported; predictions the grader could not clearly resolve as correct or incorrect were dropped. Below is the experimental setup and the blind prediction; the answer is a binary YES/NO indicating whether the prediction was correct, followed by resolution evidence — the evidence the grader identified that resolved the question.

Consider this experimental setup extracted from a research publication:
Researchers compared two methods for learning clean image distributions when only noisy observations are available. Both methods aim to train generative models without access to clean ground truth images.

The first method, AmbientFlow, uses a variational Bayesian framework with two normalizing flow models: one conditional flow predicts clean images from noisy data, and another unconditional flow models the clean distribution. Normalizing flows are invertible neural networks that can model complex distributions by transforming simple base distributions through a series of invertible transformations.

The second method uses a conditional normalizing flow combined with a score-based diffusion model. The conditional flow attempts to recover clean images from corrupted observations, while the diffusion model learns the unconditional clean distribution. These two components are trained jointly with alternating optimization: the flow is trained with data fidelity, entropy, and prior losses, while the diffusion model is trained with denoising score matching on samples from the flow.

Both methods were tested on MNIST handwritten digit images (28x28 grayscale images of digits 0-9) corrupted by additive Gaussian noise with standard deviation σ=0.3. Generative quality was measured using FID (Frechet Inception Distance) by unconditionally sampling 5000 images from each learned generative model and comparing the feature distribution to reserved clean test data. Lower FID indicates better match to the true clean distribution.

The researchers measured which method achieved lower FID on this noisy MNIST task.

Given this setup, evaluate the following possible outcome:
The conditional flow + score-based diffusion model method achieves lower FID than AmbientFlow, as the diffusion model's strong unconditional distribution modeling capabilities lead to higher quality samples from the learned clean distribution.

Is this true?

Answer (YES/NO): NO